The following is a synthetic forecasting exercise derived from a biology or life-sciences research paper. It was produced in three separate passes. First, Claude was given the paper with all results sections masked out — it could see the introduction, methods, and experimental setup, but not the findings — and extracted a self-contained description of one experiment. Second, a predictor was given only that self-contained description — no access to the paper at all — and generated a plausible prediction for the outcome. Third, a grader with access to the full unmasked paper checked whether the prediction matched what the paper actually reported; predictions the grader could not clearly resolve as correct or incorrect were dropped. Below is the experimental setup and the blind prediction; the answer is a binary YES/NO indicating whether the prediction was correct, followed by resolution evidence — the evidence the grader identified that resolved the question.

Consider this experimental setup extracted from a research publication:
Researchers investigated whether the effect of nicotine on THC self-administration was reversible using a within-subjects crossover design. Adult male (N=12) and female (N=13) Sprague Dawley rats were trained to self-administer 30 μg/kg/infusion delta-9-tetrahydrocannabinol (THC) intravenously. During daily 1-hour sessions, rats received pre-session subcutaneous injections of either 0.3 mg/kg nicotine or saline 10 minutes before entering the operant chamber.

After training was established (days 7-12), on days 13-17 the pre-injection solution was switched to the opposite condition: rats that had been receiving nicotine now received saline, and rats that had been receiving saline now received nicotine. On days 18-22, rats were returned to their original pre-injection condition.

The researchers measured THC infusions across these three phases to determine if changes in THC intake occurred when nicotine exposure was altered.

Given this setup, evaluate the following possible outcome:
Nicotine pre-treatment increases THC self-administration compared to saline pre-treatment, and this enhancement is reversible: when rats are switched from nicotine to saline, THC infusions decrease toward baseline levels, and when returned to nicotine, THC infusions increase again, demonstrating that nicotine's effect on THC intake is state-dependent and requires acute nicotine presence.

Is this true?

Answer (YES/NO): YES